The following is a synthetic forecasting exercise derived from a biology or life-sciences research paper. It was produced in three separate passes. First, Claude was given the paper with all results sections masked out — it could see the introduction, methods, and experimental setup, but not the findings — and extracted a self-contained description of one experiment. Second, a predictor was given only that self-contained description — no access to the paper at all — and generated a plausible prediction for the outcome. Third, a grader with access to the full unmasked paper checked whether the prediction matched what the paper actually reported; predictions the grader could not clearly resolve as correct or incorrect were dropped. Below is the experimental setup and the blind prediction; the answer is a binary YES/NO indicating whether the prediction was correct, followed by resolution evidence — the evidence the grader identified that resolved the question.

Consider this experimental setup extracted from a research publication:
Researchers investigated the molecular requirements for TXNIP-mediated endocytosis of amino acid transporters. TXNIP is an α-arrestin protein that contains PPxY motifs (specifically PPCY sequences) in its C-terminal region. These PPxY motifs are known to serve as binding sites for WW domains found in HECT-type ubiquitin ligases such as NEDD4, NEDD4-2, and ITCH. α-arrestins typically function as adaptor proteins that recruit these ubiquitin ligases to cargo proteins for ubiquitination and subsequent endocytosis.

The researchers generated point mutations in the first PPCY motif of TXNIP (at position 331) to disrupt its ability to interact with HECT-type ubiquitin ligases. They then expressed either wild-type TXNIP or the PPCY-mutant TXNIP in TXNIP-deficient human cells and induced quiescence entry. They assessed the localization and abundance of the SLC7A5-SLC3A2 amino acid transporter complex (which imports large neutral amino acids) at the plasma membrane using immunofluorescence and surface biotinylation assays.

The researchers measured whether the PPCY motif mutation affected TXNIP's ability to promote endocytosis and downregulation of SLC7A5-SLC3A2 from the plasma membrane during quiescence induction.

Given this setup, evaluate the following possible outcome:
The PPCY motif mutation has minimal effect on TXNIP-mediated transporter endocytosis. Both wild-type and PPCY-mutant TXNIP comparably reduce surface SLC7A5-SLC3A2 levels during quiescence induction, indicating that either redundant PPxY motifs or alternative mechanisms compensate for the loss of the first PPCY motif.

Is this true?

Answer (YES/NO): NO